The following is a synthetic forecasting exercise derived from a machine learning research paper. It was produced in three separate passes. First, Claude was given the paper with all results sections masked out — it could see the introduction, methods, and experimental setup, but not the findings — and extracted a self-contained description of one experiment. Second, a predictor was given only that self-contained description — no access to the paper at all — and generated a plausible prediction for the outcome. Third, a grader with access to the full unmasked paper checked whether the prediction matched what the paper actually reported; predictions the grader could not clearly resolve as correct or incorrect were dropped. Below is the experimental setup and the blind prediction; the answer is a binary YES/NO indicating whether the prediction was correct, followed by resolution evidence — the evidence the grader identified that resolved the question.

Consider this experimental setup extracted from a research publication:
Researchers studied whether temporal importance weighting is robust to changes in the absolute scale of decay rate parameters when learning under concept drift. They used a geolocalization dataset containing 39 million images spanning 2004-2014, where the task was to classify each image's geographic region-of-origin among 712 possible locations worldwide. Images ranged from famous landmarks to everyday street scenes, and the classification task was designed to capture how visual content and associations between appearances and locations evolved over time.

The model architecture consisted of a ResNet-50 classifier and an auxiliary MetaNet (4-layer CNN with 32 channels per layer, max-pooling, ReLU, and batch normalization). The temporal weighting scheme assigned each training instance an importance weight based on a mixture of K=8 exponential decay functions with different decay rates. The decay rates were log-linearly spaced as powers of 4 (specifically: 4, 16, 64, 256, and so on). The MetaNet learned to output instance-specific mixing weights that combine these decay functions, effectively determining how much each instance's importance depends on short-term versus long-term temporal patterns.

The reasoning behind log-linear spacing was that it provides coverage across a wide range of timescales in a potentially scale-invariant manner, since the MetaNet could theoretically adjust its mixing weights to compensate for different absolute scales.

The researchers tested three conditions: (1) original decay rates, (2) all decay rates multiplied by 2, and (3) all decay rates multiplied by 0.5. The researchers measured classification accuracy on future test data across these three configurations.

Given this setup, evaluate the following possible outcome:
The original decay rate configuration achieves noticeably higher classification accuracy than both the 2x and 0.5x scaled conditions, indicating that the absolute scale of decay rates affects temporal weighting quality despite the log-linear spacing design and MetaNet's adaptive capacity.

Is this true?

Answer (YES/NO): NO